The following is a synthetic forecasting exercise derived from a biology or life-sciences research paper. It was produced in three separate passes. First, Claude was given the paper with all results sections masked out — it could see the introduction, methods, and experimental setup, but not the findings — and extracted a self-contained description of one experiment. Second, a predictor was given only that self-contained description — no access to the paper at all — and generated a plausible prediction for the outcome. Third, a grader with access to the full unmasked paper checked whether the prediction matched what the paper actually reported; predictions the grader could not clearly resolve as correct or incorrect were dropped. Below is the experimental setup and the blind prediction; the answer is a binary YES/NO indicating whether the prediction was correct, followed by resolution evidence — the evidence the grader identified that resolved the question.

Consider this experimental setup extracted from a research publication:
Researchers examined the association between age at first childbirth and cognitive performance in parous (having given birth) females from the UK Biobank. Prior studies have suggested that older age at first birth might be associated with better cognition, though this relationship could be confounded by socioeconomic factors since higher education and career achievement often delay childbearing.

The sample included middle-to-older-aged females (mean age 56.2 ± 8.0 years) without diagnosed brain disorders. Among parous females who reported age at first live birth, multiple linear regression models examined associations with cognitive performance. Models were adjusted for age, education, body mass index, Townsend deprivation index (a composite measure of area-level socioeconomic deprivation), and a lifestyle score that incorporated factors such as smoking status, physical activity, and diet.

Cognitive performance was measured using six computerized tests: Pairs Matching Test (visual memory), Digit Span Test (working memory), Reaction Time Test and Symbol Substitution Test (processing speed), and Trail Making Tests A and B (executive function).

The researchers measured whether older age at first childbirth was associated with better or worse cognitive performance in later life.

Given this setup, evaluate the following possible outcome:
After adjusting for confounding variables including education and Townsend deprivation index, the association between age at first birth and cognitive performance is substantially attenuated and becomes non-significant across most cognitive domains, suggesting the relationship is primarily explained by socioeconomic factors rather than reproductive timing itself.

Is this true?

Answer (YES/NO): NO